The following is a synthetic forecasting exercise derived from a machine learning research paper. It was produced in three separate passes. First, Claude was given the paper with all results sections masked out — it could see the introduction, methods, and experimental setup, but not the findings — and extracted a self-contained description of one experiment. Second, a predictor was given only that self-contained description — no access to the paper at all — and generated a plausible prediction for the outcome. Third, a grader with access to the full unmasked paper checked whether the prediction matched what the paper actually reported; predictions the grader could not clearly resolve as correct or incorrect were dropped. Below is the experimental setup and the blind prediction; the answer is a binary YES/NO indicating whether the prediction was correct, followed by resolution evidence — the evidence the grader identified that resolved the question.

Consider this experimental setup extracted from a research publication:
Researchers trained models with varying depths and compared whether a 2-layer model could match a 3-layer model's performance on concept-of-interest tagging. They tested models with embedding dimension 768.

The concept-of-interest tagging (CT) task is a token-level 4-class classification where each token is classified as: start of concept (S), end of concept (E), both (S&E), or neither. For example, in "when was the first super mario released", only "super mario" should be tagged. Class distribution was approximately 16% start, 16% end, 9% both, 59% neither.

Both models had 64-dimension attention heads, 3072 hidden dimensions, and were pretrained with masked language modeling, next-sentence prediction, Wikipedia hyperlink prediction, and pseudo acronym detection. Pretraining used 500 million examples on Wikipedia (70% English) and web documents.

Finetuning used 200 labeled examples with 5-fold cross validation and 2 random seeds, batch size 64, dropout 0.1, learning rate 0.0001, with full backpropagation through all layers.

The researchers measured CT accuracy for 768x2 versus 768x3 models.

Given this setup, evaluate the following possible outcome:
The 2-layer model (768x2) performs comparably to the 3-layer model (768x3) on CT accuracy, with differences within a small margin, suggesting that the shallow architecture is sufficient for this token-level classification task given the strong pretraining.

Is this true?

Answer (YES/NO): YES